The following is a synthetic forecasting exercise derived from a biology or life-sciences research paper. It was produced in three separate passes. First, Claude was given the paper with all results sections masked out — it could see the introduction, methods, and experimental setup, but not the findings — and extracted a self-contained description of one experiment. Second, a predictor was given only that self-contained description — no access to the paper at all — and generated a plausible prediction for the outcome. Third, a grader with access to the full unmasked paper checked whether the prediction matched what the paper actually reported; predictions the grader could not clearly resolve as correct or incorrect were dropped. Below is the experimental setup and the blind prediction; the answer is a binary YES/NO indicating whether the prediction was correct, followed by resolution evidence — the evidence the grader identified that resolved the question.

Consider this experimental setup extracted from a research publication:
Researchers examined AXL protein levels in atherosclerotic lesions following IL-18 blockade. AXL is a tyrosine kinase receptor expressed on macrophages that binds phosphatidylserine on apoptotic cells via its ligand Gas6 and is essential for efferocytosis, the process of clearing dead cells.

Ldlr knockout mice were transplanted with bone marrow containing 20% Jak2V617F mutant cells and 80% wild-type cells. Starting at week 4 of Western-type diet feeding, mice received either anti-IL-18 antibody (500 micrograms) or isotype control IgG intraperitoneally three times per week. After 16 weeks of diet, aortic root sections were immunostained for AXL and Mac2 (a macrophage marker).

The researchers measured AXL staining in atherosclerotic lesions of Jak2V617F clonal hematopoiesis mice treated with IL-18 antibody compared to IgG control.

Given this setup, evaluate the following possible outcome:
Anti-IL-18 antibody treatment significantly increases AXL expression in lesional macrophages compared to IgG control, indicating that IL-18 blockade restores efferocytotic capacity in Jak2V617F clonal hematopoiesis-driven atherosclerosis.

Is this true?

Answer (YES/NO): NO